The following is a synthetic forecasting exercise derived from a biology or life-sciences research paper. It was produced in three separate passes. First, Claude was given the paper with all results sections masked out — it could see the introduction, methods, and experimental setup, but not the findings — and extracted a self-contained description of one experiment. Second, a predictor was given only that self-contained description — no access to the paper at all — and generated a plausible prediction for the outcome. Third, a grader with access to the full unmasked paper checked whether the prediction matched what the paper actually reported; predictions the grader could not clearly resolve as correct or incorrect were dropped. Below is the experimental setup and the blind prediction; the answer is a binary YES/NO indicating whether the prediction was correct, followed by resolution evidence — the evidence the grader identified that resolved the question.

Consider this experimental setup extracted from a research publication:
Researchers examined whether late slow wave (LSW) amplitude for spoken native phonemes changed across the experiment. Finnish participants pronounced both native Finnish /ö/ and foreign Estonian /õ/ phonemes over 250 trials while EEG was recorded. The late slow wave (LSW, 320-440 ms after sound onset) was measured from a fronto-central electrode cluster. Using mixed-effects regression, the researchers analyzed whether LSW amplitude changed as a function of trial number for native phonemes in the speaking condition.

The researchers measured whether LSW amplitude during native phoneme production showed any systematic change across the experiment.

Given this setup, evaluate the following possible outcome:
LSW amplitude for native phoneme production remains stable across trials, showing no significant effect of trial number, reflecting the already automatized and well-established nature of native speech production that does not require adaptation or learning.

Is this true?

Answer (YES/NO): YES